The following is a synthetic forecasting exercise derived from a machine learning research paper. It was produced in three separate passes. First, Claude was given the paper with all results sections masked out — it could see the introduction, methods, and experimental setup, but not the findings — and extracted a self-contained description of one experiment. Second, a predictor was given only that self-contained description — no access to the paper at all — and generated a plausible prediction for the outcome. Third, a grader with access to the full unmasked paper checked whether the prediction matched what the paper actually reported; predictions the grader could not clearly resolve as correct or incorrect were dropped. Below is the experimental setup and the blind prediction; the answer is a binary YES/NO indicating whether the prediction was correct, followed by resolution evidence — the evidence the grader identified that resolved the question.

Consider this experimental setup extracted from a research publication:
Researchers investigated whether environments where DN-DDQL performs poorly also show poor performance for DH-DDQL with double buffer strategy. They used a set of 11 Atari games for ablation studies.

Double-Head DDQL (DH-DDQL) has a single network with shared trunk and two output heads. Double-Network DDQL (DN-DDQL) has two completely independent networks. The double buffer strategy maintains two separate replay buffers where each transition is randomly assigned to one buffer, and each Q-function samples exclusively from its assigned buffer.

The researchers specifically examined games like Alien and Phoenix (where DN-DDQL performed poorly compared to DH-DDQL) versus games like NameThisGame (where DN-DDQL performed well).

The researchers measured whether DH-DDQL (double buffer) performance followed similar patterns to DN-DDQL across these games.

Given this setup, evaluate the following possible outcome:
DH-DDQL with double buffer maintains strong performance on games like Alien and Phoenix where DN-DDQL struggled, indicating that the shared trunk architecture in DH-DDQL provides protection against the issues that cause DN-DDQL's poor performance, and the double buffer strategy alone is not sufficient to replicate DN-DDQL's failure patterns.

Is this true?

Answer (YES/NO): NO